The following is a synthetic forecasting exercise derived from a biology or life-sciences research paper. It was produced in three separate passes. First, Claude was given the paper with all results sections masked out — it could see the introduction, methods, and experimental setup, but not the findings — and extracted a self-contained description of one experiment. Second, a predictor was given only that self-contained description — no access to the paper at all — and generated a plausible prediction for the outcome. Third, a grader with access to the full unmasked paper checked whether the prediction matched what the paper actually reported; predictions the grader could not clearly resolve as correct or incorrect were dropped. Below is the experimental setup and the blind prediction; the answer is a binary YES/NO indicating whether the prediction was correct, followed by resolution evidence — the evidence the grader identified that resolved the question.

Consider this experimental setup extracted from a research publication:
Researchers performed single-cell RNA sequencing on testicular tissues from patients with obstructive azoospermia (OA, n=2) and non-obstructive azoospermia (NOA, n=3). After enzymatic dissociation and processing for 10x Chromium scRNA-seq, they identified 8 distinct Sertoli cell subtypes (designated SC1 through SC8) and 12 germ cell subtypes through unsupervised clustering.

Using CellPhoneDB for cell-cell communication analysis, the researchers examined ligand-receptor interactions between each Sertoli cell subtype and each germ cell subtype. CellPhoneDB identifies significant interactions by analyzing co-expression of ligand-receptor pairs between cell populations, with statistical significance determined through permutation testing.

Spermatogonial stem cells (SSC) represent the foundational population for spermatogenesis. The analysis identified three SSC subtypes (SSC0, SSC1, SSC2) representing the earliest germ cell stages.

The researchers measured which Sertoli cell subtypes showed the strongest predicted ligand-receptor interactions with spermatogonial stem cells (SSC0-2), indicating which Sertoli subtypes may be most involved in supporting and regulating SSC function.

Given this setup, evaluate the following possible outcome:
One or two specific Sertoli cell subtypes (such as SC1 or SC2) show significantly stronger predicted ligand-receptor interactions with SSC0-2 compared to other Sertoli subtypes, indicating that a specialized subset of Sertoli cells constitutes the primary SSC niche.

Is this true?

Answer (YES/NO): NO